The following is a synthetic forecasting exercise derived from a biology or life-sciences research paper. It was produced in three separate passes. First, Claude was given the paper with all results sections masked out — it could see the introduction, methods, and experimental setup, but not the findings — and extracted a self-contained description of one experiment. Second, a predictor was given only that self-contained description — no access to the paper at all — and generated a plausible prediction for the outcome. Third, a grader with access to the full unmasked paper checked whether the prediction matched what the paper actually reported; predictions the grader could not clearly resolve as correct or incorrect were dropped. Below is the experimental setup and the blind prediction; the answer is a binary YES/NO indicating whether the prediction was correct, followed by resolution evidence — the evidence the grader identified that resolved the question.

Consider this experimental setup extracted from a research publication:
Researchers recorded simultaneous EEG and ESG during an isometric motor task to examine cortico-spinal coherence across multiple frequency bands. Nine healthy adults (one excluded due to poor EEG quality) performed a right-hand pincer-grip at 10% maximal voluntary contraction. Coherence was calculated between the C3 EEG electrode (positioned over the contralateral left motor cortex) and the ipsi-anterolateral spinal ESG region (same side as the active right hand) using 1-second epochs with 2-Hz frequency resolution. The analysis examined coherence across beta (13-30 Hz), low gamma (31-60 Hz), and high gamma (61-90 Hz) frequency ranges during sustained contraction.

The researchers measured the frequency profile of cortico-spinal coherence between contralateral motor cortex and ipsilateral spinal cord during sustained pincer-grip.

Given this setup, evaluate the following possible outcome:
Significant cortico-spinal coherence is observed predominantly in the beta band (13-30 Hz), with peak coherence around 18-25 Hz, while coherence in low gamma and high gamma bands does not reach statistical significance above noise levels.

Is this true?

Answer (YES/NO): NO